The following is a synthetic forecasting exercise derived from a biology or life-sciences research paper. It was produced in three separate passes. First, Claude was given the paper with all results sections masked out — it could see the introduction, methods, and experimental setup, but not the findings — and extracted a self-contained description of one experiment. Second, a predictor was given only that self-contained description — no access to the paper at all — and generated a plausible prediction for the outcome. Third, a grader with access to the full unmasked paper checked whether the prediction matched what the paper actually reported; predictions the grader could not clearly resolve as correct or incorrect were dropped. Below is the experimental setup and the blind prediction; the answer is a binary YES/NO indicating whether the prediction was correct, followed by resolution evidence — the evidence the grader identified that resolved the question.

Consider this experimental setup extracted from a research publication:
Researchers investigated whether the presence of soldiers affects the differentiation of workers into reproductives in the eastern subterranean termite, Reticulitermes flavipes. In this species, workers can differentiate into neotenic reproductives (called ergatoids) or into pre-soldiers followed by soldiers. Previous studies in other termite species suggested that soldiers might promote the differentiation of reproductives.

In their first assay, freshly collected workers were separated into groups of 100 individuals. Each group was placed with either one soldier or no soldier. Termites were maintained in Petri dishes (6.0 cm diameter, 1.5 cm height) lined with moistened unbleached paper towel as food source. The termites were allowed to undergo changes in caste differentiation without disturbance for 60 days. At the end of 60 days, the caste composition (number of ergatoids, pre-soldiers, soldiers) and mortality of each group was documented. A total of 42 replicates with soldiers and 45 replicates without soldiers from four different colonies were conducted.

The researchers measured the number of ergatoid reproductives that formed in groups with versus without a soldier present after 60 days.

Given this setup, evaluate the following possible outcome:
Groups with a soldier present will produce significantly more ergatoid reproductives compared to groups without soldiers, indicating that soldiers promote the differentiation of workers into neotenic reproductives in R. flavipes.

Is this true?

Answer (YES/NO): NO